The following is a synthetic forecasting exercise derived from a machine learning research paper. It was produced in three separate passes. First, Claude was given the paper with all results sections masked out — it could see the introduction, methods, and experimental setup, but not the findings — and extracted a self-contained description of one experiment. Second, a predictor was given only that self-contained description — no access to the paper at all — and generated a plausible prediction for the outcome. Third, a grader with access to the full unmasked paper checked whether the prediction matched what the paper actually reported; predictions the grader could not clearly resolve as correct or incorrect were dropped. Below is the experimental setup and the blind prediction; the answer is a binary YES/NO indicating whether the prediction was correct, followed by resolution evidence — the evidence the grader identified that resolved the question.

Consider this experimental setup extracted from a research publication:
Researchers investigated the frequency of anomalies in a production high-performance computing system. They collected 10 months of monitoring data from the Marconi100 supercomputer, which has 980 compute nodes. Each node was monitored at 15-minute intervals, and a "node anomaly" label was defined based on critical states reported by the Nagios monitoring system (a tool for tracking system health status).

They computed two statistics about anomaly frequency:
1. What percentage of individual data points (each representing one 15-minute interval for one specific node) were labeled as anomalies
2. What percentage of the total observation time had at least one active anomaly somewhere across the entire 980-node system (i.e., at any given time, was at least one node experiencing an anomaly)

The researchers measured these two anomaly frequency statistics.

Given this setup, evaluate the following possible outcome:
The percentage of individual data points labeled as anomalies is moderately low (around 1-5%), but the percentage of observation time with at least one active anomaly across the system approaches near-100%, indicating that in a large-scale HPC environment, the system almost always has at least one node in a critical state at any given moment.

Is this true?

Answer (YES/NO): NO